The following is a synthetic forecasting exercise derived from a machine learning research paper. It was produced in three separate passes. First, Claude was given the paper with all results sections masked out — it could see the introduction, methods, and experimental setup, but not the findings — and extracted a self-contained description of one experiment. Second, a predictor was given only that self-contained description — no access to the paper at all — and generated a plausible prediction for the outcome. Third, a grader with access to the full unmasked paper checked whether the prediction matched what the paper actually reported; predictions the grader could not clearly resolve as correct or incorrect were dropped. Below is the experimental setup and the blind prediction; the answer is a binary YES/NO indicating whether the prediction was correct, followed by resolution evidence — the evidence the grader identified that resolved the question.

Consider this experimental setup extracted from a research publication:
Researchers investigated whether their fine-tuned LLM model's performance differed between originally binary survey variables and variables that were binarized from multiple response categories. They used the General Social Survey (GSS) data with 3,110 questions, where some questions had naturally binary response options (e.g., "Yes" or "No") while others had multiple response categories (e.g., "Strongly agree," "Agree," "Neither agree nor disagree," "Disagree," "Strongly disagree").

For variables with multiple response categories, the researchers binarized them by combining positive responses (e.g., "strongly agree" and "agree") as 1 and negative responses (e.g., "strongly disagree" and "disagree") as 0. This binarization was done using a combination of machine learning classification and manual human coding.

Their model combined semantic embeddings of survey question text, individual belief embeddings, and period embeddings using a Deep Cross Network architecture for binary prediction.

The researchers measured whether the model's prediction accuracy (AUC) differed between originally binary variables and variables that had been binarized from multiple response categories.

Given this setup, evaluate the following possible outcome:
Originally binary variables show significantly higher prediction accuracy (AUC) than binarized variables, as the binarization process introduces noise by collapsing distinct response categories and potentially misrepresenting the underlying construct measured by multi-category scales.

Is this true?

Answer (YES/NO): NO